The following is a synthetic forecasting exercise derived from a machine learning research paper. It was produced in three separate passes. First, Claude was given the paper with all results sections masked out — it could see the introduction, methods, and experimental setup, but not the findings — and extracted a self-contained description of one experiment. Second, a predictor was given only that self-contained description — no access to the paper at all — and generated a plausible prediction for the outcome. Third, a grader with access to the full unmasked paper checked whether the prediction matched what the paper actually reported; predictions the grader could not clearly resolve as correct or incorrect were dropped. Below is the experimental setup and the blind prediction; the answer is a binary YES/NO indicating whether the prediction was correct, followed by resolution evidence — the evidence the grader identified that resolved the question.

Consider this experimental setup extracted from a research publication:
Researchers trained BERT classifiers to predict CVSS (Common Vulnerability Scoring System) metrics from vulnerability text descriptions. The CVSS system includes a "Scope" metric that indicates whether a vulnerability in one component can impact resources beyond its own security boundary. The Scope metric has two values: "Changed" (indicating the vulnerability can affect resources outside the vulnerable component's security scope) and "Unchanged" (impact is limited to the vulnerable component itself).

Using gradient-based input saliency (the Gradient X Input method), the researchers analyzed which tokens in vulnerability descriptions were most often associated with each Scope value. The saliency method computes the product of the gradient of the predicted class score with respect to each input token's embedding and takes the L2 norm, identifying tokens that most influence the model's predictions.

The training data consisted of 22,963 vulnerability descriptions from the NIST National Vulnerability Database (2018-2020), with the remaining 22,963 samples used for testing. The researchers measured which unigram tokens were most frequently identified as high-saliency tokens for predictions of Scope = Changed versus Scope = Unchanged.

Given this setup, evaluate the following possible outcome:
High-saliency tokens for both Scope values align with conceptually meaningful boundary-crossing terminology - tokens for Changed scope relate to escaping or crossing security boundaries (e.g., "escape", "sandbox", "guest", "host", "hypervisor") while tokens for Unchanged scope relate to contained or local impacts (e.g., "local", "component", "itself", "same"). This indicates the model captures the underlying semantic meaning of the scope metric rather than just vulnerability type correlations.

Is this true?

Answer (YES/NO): NO